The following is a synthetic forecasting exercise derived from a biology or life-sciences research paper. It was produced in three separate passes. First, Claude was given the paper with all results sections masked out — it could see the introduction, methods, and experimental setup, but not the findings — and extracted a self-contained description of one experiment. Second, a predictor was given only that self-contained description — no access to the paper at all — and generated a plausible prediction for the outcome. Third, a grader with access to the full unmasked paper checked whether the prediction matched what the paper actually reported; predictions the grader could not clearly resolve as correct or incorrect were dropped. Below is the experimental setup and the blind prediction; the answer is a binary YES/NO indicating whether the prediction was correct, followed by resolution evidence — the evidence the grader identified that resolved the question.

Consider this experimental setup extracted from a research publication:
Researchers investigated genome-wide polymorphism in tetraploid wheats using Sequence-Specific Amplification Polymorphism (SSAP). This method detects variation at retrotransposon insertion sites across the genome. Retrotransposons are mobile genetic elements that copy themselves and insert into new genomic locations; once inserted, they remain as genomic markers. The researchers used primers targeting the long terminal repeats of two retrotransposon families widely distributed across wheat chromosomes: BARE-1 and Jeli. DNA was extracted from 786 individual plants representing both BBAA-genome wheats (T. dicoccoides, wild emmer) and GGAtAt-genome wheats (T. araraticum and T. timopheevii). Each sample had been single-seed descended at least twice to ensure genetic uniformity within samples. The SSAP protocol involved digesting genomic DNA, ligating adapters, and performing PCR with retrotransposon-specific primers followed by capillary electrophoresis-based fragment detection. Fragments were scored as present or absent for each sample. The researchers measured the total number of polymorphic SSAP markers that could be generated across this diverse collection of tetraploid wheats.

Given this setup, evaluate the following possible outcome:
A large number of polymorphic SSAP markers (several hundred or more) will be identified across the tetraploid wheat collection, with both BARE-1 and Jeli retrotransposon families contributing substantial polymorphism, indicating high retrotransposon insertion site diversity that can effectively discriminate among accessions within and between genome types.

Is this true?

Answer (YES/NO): YES